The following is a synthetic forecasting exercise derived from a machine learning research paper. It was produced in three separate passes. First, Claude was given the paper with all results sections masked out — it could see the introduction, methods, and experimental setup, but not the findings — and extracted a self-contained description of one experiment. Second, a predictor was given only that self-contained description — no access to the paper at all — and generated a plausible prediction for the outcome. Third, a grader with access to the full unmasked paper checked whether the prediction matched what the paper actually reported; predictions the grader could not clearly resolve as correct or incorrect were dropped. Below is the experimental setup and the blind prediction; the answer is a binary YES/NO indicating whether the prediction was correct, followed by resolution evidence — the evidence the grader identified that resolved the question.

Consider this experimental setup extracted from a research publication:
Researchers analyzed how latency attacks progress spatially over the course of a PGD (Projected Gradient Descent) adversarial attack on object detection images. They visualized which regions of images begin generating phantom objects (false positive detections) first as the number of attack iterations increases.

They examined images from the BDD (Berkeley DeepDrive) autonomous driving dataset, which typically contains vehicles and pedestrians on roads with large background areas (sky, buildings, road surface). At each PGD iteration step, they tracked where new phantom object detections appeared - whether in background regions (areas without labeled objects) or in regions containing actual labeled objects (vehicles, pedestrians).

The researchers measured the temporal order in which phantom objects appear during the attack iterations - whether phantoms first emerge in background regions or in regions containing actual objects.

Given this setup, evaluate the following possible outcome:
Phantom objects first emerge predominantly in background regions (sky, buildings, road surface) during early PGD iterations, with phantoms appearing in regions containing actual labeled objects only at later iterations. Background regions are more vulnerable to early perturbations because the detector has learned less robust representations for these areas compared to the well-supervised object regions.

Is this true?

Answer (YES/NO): YES